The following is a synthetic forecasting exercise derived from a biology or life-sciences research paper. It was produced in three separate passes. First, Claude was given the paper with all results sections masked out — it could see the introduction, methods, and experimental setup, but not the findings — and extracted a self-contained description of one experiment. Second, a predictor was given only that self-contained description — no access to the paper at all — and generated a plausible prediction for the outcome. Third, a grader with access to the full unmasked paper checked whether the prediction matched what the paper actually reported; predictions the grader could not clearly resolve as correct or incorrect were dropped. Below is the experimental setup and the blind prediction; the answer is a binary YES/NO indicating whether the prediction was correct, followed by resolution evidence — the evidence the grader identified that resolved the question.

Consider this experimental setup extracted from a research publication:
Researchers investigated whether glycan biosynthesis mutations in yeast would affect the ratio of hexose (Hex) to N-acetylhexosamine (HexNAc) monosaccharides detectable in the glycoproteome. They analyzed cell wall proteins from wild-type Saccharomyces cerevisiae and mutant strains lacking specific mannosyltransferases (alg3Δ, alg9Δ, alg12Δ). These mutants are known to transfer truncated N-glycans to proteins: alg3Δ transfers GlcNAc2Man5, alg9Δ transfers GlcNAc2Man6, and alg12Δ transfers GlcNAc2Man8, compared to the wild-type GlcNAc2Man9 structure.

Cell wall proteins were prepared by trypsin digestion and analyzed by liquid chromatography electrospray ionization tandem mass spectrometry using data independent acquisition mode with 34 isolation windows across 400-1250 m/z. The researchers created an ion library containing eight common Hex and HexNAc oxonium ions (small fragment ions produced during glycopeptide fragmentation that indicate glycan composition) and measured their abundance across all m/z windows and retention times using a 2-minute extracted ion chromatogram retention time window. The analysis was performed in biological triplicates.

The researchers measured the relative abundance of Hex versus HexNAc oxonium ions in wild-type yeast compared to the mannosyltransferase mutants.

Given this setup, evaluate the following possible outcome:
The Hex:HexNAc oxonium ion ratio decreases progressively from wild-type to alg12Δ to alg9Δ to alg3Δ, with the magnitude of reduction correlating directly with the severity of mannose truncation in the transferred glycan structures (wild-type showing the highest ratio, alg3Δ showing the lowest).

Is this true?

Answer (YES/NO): NO